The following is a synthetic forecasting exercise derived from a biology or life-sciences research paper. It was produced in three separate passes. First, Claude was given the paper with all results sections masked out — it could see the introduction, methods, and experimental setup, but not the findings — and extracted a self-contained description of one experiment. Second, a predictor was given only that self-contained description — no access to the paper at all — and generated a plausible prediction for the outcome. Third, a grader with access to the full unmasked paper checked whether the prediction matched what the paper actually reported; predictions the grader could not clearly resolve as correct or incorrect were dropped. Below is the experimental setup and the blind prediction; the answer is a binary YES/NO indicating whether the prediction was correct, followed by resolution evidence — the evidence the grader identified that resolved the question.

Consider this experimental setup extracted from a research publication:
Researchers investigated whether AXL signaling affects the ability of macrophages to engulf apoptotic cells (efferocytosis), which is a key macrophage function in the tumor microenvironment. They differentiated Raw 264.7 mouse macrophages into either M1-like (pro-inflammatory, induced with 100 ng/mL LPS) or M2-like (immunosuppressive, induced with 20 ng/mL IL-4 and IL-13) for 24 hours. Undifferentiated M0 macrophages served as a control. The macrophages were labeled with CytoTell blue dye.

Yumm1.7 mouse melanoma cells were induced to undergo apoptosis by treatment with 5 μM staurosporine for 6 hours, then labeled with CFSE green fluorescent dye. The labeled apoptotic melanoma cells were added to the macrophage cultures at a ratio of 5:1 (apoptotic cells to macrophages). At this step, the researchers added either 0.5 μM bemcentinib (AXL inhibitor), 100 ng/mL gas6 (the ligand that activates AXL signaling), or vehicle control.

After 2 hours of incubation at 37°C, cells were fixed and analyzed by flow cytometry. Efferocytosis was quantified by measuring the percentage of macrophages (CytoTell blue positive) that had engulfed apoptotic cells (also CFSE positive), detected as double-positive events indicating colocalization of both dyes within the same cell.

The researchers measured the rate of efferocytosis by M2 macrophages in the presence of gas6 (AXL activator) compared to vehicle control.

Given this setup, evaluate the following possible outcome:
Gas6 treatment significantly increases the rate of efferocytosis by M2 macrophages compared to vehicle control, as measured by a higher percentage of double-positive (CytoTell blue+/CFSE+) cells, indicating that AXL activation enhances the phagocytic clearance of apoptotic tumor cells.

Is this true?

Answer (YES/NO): NO